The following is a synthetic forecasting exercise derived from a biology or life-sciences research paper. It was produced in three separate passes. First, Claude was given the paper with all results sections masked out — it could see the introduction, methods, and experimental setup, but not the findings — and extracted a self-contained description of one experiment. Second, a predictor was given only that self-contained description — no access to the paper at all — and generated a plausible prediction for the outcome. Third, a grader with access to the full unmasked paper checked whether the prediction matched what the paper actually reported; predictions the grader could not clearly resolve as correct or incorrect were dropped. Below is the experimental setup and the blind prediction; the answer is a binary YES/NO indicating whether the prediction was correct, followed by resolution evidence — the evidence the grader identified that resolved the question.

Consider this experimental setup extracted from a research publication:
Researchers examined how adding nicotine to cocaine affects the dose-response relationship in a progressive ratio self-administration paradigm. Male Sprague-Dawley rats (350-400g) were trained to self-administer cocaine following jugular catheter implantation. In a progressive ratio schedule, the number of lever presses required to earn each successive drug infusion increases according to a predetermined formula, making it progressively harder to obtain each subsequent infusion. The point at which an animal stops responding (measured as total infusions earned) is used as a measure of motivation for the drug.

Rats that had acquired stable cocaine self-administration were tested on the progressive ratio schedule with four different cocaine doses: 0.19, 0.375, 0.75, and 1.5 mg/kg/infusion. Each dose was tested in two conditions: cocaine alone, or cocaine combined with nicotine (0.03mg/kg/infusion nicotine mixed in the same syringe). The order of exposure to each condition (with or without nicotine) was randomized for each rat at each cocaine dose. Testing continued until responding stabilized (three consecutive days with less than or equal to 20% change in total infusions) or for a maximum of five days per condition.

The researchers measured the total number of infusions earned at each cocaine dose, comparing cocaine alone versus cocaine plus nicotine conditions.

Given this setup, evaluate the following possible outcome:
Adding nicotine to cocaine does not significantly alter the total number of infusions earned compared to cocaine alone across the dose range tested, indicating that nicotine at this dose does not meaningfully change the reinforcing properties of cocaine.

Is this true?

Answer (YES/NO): NO